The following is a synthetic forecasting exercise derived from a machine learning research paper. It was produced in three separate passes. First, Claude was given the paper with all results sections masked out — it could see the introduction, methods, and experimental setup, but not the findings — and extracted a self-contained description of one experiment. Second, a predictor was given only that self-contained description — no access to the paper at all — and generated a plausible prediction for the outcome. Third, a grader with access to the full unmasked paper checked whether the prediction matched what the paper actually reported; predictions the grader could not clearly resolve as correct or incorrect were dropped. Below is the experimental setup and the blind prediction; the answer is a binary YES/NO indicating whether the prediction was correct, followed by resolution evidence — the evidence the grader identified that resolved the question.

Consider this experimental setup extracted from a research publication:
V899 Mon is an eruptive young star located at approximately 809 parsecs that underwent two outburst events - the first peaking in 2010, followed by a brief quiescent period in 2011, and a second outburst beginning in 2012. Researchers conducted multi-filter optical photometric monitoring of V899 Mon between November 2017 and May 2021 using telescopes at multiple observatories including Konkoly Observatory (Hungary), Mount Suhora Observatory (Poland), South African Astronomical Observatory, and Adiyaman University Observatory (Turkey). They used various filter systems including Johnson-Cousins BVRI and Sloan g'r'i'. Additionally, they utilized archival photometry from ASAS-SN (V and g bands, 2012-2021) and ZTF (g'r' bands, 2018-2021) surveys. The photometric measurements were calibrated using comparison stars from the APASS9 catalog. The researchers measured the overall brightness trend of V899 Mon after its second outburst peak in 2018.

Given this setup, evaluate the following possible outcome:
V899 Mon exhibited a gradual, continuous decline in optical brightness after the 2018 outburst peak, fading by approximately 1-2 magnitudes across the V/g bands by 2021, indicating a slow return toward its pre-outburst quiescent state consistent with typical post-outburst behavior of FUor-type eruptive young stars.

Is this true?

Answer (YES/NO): NO